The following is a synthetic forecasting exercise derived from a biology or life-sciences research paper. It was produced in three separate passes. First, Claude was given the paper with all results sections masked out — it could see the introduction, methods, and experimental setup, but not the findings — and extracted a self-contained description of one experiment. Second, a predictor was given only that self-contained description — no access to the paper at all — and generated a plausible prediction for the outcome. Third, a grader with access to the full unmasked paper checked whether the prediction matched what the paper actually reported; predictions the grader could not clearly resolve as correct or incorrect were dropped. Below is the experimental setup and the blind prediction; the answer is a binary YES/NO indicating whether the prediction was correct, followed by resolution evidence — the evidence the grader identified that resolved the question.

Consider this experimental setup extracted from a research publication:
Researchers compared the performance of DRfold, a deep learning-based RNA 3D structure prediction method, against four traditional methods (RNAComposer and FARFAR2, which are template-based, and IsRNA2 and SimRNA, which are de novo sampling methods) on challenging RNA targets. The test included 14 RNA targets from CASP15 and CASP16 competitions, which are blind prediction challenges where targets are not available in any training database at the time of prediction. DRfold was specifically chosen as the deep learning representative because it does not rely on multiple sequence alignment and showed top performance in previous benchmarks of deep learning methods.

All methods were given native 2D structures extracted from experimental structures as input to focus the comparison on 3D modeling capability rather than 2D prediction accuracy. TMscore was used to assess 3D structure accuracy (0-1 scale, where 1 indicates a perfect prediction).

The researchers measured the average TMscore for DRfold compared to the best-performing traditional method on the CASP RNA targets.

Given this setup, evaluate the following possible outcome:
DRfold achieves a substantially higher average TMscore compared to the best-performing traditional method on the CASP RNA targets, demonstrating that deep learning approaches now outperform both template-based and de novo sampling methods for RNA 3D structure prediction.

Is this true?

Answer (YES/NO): NO